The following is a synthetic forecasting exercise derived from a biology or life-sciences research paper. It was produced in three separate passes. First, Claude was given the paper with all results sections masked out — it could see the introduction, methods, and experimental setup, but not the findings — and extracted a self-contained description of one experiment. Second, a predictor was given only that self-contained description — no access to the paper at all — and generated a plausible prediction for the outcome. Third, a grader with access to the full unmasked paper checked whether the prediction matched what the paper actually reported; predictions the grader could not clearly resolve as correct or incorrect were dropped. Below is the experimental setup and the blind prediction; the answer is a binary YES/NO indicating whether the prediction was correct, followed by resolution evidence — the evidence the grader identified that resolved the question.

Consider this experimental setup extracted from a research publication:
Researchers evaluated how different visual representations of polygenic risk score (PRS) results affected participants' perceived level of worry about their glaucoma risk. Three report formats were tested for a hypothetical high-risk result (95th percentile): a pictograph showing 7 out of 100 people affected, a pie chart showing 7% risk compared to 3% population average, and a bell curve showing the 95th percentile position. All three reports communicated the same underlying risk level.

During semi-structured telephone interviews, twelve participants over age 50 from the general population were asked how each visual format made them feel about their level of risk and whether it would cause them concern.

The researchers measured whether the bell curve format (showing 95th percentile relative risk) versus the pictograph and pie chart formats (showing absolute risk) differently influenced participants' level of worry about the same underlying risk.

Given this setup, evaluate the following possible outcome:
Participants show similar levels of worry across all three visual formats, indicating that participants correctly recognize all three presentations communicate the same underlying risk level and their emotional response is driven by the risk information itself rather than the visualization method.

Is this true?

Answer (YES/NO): NO